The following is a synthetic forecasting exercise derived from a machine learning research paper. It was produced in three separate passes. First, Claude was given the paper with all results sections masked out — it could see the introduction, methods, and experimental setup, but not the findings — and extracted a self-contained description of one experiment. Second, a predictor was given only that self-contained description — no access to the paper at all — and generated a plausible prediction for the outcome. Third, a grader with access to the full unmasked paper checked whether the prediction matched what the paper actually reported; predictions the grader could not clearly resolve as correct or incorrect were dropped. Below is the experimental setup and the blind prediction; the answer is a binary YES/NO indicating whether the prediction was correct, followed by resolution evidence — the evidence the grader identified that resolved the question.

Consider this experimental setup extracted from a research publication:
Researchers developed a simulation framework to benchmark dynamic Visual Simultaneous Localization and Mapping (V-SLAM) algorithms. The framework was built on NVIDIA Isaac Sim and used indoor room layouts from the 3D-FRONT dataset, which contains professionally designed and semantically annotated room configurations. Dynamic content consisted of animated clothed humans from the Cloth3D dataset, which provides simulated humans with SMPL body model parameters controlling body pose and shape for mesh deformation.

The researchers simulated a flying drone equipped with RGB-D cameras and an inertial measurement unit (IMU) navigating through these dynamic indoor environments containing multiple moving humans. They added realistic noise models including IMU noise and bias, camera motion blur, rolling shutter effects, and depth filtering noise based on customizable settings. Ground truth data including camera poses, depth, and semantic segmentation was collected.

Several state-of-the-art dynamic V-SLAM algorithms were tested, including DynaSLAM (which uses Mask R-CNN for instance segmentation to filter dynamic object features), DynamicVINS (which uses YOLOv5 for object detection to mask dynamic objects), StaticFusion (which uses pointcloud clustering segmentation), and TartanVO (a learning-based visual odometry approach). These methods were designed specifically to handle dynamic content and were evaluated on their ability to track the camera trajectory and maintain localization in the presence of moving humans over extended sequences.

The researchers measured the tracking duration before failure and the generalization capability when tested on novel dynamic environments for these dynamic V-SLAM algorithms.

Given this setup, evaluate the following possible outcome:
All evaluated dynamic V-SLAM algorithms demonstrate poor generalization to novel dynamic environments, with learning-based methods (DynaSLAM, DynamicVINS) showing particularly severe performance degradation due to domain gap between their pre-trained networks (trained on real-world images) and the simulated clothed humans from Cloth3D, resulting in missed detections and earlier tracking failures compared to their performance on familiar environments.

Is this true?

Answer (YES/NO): NO